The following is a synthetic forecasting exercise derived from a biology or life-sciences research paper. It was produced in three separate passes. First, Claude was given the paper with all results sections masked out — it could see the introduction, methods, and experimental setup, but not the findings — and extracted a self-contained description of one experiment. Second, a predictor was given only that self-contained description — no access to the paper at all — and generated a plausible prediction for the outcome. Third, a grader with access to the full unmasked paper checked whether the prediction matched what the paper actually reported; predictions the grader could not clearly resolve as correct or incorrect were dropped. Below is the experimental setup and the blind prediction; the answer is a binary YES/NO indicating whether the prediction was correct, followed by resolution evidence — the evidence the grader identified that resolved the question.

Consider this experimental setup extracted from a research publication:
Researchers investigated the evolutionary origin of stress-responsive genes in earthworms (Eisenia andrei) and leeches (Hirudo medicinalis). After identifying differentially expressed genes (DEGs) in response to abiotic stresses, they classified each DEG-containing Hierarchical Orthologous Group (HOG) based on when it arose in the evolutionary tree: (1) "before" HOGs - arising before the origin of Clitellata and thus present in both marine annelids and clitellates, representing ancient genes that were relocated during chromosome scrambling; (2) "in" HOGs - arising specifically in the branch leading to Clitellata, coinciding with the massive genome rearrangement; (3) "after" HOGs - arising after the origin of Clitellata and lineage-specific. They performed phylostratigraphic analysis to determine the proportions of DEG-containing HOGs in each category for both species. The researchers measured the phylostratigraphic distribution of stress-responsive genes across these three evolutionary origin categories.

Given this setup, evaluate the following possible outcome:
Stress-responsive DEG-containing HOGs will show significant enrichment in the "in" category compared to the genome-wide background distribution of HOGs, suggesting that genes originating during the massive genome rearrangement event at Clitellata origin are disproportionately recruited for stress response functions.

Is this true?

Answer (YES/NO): NO